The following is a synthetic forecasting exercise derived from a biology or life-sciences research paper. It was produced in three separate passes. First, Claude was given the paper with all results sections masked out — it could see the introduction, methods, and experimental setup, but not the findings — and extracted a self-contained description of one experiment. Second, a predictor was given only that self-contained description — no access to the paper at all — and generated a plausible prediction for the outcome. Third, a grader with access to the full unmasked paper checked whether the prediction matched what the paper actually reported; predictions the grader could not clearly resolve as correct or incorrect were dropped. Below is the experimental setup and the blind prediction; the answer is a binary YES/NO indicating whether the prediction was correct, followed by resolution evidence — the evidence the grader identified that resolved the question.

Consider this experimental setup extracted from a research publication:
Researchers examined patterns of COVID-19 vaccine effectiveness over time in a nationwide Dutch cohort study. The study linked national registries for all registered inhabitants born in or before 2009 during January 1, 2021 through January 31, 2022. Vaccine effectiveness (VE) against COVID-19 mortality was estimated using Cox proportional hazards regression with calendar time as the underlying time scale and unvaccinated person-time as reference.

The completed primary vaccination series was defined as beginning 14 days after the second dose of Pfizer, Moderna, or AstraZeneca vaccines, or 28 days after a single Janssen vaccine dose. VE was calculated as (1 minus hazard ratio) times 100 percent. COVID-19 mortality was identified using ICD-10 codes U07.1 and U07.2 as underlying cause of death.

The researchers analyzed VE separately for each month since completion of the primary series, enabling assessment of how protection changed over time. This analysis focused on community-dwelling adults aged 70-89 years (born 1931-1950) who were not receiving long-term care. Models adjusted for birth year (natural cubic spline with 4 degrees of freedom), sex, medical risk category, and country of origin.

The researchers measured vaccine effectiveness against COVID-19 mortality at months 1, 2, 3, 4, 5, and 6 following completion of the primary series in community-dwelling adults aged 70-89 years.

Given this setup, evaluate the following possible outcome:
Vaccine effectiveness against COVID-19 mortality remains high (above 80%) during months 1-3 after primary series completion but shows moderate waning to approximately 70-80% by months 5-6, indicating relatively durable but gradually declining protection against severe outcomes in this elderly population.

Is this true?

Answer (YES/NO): YES